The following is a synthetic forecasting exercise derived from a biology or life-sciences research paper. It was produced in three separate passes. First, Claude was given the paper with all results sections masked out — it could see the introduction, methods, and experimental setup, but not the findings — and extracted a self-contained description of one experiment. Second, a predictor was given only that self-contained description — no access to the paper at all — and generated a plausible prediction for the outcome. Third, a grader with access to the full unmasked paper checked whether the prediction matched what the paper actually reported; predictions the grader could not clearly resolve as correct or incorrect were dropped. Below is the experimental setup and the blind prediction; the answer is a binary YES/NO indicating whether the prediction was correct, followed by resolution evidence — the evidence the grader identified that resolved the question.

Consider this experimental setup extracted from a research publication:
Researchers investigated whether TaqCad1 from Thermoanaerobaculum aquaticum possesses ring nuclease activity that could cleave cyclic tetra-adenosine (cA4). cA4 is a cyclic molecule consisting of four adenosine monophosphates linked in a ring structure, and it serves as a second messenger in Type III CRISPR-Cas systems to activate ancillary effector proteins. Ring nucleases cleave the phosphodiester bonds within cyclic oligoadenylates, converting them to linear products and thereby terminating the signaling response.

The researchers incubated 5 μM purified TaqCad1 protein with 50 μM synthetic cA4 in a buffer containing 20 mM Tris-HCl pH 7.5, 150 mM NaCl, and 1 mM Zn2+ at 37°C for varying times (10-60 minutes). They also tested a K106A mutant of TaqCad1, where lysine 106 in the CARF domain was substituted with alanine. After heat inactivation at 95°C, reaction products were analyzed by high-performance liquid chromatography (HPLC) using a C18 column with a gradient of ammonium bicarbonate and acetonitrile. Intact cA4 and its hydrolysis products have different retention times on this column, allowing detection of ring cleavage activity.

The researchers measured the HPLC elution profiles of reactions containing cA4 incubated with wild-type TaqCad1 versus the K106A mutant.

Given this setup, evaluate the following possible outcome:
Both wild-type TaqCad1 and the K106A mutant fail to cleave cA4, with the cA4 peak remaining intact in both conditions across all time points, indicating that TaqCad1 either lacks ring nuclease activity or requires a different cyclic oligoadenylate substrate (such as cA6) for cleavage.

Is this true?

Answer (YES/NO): NO